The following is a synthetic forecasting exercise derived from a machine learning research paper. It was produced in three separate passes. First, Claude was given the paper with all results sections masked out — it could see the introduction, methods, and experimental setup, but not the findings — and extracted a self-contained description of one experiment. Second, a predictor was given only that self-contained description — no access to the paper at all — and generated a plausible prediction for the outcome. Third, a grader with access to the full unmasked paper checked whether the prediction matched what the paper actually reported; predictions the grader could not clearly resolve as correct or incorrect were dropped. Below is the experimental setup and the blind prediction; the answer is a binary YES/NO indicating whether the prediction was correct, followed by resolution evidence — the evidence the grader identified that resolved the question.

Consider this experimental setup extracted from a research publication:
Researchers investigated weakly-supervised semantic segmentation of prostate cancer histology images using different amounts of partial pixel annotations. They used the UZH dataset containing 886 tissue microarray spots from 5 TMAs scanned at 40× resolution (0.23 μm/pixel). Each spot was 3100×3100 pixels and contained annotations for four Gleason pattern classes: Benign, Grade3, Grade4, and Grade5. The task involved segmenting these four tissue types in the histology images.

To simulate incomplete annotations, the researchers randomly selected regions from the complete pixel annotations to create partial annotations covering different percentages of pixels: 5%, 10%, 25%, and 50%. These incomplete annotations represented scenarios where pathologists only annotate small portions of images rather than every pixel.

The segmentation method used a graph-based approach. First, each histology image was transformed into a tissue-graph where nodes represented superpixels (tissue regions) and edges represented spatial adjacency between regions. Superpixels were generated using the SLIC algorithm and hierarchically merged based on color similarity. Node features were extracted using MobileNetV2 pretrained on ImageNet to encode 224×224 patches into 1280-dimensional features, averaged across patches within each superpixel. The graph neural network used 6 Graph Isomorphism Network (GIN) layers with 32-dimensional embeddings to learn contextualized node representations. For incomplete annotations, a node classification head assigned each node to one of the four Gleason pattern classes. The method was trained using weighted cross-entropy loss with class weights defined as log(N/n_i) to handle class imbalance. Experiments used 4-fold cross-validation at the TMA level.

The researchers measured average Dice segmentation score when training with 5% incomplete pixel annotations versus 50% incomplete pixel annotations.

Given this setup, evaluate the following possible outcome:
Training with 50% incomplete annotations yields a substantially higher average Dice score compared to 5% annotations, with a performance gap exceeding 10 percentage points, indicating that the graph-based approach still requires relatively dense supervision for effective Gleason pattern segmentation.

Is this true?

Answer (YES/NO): NO